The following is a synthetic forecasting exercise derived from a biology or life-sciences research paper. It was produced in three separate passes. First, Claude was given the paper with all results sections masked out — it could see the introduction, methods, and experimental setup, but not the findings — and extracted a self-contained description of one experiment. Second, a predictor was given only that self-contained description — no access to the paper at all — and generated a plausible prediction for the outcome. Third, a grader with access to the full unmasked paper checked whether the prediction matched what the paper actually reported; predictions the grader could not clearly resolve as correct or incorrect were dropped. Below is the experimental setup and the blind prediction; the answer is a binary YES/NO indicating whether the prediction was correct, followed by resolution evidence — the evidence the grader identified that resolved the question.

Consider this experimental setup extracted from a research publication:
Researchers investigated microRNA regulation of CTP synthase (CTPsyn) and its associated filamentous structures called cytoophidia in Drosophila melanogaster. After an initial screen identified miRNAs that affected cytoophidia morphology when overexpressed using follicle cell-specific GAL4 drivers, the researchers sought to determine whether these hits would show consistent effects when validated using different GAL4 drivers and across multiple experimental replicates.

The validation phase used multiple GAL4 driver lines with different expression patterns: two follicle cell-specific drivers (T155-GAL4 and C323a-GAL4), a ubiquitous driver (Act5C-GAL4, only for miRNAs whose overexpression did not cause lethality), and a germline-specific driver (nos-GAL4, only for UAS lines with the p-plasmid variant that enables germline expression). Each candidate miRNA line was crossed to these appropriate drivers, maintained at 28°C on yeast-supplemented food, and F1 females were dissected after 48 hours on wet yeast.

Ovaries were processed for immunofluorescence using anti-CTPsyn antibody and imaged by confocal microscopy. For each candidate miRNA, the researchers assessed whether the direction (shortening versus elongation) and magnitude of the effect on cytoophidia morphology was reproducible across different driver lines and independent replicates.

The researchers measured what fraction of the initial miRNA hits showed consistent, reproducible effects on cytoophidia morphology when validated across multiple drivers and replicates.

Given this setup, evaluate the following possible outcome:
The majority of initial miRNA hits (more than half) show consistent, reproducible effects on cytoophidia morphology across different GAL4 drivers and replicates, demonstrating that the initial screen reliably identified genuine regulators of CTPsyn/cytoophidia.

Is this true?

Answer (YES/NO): NO